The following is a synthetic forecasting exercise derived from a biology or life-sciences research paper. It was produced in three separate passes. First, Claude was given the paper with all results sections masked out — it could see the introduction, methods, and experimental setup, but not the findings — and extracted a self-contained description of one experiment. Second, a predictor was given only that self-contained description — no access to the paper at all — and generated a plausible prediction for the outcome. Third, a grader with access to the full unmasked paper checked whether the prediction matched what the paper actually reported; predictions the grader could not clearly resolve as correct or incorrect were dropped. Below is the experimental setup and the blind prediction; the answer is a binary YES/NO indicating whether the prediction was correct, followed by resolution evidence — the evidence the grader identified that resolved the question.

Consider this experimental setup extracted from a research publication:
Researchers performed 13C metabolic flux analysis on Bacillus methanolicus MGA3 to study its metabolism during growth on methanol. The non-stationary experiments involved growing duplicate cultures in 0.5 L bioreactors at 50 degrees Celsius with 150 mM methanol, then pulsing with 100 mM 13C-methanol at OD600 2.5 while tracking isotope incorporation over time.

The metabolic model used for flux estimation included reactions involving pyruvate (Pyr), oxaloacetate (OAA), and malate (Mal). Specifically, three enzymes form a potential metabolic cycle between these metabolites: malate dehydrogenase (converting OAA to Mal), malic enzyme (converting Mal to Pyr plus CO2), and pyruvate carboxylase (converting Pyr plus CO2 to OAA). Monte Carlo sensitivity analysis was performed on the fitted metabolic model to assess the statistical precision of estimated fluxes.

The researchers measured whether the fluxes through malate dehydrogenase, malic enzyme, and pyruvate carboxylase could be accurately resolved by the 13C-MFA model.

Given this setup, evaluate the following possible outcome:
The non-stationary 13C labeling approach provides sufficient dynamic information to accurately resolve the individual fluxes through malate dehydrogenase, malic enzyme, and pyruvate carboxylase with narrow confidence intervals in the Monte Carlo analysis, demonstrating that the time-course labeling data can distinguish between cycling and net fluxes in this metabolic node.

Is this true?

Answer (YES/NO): NO